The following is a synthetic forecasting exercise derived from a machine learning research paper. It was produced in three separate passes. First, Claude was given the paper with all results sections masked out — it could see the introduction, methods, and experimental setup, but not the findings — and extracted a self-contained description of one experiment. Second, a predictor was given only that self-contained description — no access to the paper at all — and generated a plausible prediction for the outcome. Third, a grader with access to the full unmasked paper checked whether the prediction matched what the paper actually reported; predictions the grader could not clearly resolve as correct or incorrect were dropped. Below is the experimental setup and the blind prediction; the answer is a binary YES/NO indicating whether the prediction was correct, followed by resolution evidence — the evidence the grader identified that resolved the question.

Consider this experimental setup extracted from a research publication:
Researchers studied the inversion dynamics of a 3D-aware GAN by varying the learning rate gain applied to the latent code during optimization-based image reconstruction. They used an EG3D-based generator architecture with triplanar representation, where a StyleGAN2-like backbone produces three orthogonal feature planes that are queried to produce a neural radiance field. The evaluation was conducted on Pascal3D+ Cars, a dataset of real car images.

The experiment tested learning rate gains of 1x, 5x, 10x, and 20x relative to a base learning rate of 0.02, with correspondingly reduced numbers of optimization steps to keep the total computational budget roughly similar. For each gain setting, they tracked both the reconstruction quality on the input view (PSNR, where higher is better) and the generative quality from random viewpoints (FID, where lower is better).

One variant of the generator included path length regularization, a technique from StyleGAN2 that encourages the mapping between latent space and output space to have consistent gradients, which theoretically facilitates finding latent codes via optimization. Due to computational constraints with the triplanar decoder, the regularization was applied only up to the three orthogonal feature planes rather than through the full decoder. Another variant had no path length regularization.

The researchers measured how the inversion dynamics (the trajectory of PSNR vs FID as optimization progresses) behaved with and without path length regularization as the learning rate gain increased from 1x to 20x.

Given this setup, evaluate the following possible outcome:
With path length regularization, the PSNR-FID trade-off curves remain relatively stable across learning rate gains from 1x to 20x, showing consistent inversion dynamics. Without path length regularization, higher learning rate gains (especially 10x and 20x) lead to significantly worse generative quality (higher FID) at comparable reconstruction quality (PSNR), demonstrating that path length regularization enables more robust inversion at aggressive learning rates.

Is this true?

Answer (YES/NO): YES